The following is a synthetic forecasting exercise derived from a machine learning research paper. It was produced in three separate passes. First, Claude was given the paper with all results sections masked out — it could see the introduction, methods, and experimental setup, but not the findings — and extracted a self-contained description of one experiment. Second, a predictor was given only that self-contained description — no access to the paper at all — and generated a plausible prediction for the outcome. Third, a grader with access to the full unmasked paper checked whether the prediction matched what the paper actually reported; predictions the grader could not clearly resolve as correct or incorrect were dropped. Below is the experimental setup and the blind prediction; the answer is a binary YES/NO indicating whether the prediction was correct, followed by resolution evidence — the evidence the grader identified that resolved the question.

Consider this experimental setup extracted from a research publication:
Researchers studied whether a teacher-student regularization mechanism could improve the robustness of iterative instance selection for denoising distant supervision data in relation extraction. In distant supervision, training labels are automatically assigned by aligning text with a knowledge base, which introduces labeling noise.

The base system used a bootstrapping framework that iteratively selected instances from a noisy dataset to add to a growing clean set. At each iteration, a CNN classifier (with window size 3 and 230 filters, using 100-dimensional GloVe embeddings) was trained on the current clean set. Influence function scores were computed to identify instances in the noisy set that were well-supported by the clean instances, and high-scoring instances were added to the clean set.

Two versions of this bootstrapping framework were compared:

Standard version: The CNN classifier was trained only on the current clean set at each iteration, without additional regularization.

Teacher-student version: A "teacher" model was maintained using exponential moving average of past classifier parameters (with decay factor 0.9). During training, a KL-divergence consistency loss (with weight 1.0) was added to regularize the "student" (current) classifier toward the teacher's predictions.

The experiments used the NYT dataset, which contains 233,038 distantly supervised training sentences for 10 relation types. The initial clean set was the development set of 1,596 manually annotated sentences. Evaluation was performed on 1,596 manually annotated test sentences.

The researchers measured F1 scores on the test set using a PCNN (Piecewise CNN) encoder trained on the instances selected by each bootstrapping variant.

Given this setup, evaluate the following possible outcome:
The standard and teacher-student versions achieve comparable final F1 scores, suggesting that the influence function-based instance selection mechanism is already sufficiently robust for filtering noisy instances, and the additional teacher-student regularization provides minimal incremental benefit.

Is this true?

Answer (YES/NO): NO